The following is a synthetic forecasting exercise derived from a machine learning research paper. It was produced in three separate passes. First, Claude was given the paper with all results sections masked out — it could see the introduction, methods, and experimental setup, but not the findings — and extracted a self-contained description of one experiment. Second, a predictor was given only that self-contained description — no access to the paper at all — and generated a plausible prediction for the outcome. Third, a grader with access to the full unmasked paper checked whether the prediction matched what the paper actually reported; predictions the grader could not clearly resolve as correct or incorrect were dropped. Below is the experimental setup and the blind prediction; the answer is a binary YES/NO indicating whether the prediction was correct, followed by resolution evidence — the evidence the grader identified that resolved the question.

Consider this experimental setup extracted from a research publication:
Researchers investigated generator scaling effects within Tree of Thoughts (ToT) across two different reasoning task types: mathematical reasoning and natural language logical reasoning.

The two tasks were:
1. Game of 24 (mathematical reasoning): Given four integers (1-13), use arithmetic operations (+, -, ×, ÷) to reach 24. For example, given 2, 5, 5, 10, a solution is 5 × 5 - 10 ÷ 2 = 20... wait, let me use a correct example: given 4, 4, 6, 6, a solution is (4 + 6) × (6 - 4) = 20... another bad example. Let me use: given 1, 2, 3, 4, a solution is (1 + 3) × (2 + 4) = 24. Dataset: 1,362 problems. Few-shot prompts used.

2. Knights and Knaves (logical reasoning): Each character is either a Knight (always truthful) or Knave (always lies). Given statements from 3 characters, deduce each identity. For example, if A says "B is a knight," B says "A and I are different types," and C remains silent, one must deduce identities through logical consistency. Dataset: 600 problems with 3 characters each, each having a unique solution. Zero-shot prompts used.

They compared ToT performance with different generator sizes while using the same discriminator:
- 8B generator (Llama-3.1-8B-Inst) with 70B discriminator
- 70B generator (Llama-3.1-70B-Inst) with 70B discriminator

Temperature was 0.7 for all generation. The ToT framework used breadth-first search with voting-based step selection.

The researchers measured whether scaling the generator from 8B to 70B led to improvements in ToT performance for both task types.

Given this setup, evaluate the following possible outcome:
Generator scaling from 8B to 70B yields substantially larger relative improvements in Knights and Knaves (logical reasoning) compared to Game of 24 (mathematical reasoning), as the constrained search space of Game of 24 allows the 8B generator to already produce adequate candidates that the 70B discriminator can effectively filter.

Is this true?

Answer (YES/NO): NO